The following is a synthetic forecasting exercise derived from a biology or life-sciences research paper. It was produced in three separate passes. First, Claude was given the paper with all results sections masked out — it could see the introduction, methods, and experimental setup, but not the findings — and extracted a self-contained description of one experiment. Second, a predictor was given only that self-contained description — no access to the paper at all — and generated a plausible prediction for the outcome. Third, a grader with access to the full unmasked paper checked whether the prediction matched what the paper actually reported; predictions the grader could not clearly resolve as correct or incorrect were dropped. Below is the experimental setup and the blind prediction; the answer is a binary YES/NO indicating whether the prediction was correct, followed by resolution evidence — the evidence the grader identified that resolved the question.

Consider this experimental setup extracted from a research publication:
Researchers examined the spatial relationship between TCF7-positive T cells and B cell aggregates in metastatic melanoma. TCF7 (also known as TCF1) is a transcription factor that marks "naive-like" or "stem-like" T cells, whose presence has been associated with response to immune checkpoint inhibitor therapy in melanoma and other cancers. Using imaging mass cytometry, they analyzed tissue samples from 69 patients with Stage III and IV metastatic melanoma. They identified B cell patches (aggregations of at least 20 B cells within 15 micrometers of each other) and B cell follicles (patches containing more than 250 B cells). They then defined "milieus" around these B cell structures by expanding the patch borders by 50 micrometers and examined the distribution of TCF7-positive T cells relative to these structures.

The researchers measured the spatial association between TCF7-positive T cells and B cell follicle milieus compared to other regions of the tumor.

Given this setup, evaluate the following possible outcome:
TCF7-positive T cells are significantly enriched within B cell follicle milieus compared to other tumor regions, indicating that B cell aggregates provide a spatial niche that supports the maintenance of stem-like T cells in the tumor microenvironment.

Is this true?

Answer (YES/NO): YES